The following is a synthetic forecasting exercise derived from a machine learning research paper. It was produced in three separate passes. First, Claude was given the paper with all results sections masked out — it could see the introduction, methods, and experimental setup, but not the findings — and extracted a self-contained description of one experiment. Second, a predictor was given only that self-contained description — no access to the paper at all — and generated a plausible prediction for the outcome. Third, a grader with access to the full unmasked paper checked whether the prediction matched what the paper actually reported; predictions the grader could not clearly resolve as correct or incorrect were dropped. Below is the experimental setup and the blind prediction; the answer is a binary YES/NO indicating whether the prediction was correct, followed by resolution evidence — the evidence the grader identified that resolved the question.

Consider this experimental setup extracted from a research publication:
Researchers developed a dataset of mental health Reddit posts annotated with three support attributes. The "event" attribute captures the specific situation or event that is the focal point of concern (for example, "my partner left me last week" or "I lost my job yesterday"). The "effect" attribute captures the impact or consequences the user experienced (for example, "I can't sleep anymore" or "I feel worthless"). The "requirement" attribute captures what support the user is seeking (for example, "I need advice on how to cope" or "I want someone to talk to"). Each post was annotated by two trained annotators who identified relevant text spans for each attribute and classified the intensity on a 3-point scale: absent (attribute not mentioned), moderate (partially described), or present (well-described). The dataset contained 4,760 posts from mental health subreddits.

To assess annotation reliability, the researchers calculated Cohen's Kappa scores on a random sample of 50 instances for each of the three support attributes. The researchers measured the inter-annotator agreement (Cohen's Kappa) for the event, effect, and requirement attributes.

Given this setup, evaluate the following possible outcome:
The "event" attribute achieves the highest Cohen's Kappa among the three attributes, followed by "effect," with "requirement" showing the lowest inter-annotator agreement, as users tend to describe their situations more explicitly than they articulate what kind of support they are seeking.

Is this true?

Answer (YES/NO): NO